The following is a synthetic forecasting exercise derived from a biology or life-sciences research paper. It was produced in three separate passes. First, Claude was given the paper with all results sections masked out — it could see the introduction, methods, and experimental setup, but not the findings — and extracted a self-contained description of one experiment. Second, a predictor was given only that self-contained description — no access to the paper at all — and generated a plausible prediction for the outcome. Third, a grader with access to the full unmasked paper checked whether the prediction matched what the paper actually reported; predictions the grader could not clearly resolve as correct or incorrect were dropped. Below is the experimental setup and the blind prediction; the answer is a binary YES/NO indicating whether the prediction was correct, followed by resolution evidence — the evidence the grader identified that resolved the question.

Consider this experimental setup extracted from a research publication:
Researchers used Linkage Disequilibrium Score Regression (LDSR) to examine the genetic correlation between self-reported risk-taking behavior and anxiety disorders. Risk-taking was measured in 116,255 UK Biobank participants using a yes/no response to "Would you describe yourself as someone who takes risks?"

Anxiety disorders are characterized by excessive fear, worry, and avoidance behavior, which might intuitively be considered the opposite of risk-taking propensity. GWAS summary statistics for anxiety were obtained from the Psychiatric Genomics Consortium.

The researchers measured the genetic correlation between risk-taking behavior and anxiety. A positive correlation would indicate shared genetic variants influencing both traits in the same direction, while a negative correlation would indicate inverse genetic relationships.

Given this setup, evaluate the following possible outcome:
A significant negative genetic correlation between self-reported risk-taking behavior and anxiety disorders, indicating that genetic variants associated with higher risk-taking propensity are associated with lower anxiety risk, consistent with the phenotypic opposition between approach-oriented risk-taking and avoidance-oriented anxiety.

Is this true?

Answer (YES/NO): NO